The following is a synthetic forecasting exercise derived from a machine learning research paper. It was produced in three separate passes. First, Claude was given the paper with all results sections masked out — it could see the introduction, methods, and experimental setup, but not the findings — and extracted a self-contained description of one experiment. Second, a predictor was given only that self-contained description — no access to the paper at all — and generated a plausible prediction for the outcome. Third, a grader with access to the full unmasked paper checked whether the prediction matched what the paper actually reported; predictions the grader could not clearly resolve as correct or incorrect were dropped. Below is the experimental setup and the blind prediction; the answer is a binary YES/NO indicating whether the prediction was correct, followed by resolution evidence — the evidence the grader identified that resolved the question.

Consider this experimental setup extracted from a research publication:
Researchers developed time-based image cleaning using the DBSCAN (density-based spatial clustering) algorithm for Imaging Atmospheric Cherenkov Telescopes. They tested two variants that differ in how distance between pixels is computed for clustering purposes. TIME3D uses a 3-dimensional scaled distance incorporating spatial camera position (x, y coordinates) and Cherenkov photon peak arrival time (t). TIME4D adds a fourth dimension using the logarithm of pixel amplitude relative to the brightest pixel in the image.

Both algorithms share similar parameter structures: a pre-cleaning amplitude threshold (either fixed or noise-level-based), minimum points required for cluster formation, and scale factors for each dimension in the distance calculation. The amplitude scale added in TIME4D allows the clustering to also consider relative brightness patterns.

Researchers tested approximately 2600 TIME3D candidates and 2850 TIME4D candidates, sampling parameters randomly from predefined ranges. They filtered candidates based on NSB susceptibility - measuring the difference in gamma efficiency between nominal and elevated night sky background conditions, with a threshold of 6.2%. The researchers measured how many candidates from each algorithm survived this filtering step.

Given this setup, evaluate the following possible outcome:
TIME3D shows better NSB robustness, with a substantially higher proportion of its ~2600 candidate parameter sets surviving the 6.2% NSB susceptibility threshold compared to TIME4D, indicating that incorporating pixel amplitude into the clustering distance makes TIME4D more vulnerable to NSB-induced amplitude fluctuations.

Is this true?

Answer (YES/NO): YES